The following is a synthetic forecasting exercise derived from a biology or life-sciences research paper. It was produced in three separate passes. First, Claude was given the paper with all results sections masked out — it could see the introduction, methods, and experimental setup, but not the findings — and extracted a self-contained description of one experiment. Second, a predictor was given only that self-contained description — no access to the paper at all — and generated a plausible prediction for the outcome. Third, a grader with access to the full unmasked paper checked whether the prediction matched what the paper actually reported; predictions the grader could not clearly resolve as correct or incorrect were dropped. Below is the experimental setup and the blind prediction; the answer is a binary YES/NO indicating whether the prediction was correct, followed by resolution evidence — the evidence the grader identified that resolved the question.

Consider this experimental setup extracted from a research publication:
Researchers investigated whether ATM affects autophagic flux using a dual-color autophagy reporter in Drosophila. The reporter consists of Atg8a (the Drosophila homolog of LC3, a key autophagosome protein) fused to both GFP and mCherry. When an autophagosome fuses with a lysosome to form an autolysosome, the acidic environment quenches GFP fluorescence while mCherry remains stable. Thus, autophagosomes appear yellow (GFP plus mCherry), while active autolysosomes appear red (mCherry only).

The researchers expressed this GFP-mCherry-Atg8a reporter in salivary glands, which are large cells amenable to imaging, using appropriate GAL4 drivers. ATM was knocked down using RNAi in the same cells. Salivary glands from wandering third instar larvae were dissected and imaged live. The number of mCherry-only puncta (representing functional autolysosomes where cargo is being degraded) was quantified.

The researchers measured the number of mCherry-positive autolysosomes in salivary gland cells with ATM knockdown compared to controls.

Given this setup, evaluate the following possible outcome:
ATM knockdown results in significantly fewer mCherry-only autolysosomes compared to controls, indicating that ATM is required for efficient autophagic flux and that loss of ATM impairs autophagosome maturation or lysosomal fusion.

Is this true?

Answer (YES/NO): YES